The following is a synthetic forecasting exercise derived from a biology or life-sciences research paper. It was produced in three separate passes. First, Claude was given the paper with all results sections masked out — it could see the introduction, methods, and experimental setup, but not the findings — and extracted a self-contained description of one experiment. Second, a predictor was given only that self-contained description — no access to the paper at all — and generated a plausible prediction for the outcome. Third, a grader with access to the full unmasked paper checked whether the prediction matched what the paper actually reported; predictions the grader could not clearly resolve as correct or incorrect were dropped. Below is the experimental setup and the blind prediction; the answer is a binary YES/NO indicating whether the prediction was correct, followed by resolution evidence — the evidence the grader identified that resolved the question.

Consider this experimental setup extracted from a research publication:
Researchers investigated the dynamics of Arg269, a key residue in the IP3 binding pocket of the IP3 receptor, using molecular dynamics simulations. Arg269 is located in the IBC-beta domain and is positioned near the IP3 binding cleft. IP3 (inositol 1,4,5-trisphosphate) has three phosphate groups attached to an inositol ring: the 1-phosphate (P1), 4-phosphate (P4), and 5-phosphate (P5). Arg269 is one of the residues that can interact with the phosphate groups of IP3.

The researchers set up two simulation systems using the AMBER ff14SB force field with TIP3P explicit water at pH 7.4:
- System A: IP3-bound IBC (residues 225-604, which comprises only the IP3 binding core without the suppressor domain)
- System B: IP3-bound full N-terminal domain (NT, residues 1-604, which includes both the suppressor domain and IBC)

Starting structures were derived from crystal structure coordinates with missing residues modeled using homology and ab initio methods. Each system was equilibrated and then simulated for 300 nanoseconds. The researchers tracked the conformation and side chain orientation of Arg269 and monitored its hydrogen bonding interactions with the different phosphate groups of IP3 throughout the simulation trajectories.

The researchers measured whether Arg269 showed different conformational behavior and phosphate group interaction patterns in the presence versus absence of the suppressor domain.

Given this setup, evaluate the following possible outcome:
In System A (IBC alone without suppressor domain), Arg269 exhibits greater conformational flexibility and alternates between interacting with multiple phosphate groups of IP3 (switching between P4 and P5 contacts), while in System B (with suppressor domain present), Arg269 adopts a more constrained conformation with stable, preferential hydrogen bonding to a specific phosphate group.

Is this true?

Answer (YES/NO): NO